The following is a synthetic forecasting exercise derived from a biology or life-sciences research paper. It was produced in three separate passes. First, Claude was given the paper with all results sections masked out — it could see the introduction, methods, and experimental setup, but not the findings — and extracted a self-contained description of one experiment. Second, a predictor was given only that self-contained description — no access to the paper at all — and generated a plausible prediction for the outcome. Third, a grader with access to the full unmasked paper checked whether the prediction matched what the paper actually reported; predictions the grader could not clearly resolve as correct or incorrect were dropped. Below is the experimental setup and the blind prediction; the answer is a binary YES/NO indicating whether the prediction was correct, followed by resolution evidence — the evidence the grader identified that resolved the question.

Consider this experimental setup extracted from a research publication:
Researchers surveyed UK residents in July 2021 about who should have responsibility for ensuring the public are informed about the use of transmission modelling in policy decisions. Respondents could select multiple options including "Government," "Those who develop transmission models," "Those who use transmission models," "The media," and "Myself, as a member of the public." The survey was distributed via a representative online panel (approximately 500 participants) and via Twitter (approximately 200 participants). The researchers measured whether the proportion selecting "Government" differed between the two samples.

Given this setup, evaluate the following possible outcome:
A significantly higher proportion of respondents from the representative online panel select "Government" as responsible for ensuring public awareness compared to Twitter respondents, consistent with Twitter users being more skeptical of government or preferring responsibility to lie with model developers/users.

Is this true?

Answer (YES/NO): NO